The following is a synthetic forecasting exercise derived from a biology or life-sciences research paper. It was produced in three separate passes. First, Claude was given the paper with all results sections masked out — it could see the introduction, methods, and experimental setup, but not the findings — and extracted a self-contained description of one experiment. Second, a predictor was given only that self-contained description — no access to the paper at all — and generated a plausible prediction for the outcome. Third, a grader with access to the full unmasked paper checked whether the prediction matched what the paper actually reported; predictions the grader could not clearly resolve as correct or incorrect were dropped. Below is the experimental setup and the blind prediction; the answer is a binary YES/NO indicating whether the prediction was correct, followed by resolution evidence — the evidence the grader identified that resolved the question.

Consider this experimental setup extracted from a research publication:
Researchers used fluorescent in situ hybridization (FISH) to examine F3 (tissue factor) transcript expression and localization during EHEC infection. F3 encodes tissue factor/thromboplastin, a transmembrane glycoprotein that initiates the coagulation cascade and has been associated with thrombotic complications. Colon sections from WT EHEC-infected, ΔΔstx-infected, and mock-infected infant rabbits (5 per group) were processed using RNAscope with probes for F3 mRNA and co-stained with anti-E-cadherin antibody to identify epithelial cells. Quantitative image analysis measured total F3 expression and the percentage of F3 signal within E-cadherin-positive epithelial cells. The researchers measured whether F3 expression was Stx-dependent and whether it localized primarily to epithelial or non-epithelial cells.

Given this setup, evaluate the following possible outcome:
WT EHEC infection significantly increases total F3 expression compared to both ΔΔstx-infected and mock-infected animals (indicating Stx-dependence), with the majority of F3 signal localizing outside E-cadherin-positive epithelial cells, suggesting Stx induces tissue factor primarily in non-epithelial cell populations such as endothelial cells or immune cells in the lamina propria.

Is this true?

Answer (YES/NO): NO